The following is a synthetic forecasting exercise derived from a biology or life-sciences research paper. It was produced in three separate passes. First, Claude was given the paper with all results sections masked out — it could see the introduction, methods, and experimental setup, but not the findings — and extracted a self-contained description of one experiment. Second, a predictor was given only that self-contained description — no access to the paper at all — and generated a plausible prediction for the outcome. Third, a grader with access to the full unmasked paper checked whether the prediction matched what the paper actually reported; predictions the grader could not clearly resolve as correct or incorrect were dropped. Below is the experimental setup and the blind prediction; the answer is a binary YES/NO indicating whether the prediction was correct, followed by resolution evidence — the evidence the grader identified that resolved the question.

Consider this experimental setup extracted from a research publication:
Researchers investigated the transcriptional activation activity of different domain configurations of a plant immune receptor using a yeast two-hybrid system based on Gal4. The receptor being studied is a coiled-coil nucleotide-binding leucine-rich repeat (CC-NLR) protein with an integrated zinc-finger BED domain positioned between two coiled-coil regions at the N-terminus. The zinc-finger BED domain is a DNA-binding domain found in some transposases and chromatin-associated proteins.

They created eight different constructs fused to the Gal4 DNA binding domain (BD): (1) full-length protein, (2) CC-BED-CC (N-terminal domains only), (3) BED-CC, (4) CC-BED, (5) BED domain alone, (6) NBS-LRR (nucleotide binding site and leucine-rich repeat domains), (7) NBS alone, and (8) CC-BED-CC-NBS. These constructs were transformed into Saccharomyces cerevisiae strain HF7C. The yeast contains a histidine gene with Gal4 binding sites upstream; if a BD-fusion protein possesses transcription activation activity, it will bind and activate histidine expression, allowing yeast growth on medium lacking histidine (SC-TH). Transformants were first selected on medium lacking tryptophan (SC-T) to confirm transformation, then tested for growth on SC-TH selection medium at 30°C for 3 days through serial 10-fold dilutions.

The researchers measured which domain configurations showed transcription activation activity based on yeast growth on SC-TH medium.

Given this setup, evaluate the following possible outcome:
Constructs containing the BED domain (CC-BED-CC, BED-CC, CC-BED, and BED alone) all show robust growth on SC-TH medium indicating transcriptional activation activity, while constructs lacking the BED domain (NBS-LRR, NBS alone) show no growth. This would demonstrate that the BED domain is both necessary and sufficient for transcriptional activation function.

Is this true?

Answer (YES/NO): NO